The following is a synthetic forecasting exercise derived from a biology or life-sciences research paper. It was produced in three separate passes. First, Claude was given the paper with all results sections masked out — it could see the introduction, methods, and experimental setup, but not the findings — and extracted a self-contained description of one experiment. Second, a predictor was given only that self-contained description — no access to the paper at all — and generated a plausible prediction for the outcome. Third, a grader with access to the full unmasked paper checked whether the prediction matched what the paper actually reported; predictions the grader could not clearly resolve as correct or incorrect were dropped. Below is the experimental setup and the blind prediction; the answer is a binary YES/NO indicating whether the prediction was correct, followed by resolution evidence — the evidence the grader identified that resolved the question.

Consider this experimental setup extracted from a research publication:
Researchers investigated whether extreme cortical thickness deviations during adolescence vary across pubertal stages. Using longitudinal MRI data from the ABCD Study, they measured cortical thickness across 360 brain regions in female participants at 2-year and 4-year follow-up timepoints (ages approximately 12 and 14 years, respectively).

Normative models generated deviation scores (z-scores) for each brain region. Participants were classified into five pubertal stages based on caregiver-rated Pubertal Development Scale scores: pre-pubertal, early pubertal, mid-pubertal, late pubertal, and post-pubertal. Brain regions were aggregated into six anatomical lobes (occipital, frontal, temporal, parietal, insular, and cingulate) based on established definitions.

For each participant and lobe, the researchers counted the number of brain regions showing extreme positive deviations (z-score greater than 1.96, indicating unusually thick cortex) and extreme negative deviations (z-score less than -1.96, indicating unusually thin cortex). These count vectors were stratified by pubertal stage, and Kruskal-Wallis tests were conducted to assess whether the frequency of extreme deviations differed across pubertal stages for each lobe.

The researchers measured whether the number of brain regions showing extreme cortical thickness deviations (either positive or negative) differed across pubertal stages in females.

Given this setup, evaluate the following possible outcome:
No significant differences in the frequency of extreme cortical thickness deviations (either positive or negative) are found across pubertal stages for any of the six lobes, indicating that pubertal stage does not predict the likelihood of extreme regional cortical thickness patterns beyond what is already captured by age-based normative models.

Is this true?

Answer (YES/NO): NO